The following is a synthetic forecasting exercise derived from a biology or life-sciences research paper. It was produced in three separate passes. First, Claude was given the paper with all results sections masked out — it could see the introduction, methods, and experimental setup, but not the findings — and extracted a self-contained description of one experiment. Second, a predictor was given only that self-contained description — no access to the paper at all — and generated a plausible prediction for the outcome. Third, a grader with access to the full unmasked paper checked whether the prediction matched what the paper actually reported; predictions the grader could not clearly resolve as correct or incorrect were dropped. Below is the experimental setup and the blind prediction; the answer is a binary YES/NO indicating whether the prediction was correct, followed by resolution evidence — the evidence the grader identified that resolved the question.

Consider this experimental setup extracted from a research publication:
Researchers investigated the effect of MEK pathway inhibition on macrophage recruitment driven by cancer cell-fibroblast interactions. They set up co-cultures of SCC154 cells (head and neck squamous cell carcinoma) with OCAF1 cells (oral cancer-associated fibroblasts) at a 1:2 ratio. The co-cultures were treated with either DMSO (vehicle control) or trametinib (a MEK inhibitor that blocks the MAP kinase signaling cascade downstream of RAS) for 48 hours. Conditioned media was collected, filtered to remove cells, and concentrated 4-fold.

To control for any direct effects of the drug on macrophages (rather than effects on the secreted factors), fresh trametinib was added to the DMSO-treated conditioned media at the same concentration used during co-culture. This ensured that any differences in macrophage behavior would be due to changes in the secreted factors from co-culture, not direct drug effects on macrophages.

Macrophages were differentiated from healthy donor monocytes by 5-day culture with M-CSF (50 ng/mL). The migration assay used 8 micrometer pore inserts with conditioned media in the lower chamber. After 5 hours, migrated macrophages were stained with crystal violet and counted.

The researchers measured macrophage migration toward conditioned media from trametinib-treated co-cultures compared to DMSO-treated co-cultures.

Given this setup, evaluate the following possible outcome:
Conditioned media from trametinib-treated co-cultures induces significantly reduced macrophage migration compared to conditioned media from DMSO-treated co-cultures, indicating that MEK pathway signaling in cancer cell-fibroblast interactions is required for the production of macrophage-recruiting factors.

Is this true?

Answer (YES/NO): YES